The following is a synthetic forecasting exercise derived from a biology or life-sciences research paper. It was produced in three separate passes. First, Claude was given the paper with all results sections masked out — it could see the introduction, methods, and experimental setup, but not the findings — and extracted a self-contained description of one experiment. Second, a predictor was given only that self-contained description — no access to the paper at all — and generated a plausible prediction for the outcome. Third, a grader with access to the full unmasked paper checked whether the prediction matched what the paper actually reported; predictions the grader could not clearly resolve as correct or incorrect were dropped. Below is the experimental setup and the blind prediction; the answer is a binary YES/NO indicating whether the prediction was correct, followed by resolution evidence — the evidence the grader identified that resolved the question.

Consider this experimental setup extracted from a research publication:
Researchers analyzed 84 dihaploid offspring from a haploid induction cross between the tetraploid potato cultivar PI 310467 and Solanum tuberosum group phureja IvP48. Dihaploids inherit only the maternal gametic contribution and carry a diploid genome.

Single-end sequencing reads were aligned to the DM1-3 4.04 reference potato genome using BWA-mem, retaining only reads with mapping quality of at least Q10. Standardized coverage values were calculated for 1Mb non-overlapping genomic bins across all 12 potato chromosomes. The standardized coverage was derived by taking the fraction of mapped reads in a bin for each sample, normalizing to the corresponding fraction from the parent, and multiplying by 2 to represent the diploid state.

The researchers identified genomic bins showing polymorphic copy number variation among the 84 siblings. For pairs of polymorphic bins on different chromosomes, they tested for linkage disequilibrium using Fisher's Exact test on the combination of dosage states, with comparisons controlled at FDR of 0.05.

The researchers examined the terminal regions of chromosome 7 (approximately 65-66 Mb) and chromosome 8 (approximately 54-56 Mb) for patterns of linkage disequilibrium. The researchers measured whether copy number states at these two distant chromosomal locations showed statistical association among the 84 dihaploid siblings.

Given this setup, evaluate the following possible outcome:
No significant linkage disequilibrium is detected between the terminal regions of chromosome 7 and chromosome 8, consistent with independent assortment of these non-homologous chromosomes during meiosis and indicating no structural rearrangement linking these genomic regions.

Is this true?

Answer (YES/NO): NO